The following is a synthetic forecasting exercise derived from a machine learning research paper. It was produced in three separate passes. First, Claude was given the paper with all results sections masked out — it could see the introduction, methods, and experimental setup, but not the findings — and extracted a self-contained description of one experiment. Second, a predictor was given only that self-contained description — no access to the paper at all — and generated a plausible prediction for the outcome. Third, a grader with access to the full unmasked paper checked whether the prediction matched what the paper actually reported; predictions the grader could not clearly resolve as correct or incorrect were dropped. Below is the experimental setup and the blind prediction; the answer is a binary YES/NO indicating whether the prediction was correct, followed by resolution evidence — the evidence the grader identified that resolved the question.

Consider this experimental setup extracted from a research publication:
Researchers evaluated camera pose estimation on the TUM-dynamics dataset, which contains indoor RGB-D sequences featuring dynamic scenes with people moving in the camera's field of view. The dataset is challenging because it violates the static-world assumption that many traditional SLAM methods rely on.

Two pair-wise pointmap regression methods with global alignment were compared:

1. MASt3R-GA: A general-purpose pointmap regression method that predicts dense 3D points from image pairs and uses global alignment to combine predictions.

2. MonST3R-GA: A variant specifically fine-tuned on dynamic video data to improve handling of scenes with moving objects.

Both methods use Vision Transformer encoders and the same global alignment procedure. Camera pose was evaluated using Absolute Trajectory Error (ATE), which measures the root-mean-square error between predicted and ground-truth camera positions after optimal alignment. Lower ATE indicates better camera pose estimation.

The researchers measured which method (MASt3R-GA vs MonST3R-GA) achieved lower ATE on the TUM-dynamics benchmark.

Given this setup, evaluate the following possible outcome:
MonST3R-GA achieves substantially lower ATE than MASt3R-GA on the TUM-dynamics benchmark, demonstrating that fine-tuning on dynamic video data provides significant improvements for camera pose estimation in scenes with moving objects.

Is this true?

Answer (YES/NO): NO